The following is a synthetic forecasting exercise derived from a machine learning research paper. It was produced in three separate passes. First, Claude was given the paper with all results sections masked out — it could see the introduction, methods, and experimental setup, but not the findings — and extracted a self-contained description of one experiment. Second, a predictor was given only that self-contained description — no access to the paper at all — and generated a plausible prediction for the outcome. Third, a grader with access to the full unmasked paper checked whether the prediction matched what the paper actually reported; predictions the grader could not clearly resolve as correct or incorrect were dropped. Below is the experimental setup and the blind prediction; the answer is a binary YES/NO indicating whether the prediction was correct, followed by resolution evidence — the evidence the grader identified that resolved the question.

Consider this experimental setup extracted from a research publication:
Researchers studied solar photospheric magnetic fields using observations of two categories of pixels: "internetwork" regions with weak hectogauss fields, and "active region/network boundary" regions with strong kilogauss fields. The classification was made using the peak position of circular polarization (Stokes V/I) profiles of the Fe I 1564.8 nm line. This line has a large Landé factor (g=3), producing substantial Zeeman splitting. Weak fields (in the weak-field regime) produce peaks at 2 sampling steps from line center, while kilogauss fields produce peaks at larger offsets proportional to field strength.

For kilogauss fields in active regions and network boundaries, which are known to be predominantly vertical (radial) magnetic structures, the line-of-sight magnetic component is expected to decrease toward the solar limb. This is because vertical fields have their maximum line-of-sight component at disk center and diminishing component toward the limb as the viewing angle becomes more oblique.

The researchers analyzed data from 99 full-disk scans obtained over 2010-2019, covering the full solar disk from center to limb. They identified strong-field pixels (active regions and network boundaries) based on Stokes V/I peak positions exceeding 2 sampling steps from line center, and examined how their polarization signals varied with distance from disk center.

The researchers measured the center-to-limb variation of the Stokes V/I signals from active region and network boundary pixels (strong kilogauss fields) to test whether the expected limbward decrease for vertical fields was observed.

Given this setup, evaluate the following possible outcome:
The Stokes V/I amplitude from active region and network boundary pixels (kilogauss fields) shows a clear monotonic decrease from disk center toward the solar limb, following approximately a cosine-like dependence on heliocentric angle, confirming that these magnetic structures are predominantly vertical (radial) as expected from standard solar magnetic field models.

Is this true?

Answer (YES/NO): NO